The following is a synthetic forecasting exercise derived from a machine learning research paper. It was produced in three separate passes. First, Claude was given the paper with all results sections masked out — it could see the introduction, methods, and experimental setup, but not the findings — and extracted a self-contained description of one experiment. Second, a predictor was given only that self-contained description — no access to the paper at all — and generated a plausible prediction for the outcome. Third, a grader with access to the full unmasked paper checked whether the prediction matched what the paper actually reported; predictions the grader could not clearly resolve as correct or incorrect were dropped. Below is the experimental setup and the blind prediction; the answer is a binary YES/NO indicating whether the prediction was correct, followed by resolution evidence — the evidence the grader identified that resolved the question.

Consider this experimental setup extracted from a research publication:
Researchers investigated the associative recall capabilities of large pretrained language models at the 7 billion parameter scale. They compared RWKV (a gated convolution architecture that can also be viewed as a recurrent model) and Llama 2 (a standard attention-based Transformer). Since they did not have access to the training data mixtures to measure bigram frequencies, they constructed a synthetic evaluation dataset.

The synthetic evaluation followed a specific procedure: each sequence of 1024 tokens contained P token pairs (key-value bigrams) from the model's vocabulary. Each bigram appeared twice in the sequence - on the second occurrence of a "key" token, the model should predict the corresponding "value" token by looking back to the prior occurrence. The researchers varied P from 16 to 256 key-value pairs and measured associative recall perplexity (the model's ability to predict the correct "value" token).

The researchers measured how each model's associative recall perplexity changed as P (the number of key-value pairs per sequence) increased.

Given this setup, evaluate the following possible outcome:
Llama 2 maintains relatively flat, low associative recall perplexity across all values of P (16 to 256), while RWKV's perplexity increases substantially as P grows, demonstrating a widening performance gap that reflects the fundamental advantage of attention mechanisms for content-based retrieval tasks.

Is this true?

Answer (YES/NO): YES